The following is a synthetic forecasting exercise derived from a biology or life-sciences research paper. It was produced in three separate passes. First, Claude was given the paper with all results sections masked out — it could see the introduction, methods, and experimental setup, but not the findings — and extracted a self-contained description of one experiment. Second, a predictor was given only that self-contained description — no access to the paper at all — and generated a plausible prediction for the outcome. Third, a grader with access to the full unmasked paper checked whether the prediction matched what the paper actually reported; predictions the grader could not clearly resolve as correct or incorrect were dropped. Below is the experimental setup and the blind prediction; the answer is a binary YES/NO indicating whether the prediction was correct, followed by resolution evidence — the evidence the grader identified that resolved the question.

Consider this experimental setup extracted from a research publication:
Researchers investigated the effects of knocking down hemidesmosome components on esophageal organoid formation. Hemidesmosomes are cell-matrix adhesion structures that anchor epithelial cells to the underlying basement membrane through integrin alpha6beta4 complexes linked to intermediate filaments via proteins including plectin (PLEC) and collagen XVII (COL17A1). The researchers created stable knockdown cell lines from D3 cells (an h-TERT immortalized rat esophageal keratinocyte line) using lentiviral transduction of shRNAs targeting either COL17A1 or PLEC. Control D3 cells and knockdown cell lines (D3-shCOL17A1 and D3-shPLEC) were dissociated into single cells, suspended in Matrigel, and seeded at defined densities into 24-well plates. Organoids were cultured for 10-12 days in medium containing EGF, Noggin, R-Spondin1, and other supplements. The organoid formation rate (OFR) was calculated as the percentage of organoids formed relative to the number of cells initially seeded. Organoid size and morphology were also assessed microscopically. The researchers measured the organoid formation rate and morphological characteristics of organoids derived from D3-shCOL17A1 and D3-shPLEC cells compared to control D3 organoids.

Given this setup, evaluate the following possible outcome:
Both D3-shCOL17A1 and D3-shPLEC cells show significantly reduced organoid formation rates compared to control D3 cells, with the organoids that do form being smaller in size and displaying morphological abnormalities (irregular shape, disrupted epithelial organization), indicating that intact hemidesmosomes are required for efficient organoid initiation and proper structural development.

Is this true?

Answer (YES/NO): YES